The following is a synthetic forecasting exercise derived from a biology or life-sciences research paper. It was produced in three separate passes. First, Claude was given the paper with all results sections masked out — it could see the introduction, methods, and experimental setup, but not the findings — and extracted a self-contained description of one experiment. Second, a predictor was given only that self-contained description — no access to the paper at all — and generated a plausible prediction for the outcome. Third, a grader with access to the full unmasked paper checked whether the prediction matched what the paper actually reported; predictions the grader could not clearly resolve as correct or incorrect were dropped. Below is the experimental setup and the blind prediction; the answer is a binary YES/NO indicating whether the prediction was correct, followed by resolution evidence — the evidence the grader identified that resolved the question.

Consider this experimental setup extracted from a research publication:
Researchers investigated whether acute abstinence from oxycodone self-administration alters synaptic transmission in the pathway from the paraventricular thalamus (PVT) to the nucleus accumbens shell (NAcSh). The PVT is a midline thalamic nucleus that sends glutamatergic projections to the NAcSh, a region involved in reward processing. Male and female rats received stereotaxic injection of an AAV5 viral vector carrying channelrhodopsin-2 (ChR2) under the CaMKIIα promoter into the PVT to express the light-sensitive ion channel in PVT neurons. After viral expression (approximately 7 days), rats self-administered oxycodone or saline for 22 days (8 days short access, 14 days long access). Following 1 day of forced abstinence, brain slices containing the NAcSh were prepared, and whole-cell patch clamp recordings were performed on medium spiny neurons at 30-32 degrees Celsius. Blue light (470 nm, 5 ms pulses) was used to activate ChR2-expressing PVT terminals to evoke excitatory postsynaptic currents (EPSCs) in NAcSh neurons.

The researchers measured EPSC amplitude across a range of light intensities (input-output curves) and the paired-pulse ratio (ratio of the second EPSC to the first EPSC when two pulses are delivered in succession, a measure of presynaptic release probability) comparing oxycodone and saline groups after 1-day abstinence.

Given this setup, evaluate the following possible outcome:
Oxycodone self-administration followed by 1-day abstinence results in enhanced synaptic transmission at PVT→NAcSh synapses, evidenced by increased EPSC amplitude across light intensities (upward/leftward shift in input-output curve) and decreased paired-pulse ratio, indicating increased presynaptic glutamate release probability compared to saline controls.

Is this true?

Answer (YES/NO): NO